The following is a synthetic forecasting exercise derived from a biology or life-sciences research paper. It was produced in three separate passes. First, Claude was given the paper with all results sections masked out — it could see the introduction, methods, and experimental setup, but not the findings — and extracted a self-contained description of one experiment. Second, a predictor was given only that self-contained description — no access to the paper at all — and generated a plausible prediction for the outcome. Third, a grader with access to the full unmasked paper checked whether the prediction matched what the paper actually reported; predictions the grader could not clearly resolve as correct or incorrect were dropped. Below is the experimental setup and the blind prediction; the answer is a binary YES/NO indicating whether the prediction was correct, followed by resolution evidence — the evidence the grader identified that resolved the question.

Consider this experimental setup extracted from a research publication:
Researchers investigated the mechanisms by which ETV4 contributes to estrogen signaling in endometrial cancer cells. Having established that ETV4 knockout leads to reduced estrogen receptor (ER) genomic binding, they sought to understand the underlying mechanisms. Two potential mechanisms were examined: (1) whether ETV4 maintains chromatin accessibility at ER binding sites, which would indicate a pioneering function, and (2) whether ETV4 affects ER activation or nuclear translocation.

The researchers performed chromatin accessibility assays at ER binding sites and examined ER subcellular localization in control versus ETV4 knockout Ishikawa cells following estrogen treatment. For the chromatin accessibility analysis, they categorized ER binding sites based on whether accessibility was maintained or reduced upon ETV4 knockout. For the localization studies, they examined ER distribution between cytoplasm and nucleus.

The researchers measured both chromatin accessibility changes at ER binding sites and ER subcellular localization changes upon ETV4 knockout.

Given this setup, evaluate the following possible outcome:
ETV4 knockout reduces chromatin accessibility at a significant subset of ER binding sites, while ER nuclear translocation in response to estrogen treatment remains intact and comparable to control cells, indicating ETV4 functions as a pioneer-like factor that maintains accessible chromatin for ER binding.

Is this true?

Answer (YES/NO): NO